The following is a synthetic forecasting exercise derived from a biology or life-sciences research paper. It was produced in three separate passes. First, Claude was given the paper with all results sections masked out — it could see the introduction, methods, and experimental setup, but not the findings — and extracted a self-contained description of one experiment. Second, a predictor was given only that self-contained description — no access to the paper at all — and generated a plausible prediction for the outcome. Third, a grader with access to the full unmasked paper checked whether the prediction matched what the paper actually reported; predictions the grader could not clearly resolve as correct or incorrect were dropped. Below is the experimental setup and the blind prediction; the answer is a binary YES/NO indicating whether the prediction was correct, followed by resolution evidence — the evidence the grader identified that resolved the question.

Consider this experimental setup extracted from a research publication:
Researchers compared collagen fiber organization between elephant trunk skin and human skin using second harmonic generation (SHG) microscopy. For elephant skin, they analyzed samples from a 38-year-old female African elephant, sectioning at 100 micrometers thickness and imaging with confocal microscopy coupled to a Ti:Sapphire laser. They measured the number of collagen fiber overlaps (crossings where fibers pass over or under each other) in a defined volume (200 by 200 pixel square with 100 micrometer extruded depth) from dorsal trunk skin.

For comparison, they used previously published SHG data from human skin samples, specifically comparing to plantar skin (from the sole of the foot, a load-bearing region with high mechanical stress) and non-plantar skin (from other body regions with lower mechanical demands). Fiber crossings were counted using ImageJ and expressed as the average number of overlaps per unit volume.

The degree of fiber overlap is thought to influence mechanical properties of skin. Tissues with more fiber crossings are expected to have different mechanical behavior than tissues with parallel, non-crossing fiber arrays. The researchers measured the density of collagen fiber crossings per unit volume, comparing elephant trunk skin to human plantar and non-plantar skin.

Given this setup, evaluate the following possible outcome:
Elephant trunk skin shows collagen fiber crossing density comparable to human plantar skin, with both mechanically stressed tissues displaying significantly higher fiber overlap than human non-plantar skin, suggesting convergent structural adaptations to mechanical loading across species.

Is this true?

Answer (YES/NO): NO